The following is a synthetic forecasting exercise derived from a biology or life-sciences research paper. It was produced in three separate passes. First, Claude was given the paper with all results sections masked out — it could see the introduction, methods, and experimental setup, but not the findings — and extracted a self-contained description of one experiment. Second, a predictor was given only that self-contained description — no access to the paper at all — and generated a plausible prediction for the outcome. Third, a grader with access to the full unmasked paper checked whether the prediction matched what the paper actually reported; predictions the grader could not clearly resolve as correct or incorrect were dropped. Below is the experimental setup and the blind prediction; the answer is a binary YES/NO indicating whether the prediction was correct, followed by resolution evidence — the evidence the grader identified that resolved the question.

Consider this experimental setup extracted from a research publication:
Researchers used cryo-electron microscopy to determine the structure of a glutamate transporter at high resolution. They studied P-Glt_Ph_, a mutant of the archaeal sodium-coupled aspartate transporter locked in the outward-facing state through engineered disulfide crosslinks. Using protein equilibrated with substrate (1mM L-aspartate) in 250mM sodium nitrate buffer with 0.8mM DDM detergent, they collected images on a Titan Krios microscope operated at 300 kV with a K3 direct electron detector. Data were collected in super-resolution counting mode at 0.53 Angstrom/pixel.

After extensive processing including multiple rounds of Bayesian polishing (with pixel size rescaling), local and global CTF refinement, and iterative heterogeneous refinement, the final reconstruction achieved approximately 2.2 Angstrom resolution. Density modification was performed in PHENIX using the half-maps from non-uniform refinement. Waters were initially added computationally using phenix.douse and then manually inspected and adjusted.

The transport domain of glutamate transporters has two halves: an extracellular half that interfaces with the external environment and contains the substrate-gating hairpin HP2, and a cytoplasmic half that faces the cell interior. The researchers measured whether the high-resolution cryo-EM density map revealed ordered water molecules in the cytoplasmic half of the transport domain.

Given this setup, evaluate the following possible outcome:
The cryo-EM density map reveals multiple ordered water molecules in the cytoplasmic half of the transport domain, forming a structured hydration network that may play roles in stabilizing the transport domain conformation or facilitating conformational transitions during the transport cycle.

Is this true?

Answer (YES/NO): YES